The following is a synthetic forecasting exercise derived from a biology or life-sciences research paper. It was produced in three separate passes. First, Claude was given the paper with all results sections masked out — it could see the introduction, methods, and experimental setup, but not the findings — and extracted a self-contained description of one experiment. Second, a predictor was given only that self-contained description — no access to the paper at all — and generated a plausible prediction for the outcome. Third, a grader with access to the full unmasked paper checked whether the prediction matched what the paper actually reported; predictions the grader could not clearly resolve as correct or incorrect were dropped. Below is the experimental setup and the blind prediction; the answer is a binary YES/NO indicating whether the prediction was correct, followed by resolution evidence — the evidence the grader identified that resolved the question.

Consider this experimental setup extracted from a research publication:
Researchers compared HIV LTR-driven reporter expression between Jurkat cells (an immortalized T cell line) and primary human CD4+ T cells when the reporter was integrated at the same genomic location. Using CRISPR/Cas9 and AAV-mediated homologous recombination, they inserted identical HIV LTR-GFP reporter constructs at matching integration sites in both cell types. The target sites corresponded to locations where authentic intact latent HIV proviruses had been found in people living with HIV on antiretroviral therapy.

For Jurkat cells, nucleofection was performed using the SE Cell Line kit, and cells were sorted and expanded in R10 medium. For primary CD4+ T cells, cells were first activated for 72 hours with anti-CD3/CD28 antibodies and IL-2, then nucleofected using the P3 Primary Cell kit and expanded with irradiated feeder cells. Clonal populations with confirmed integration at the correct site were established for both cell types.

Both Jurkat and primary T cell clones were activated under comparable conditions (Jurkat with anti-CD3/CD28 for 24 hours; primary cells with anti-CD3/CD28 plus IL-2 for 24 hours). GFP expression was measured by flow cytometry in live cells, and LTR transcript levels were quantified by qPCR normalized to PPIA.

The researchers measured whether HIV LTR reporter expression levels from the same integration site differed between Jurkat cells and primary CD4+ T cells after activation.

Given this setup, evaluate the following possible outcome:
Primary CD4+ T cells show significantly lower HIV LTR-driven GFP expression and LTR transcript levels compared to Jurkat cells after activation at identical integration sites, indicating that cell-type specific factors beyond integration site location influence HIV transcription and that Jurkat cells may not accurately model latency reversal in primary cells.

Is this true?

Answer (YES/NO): NO